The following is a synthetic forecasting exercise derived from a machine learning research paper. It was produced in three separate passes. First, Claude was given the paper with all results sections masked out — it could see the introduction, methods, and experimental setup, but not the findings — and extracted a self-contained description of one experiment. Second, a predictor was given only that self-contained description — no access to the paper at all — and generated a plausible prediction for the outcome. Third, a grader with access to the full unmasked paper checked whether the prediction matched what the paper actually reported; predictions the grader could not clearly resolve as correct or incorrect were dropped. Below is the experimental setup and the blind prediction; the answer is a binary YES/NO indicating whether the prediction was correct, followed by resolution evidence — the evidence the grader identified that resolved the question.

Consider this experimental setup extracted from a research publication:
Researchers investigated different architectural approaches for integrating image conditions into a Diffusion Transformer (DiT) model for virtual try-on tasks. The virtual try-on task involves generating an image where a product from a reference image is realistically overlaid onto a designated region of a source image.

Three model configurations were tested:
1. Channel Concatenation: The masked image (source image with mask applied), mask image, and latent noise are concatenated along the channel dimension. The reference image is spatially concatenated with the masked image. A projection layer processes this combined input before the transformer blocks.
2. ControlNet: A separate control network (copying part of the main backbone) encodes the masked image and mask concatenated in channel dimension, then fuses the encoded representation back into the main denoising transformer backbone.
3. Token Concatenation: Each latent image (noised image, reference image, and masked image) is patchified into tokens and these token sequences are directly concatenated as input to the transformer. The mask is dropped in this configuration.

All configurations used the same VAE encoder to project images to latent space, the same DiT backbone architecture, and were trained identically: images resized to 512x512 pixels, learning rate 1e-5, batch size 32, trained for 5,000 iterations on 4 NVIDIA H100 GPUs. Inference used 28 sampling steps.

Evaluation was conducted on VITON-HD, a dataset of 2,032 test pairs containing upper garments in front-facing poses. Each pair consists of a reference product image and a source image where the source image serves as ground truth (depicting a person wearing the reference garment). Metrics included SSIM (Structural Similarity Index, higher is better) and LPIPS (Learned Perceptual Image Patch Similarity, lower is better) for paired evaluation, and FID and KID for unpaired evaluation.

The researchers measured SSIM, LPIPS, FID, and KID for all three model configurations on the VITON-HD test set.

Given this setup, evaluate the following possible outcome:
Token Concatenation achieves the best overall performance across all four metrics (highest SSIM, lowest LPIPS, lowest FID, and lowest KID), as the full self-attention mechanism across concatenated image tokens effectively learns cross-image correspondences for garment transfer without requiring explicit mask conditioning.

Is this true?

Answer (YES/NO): YES